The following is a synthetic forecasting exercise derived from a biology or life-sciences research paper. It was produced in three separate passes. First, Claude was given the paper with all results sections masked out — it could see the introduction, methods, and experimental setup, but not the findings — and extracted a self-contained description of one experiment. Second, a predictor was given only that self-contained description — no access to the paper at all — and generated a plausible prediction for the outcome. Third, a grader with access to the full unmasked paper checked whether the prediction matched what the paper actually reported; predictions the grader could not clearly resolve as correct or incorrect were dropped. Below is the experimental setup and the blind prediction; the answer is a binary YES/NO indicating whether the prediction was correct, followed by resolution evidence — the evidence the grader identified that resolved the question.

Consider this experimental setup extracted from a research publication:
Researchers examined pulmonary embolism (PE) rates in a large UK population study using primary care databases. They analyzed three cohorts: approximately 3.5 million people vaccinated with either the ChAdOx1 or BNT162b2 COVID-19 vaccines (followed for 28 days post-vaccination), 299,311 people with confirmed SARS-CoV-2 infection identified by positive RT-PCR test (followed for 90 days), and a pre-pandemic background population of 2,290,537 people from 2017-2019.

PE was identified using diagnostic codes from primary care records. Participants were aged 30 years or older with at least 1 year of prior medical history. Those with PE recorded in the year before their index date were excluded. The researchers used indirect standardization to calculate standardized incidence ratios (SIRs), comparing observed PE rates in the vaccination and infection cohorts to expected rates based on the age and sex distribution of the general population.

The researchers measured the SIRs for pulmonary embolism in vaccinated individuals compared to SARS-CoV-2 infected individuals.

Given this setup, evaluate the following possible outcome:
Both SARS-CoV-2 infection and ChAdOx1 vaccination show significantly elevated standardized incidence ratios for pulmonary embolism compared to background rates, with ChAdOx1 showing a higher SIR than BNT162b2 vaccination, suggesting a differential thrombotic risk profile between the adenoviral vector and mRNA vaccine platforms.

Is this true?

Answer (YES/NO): NO